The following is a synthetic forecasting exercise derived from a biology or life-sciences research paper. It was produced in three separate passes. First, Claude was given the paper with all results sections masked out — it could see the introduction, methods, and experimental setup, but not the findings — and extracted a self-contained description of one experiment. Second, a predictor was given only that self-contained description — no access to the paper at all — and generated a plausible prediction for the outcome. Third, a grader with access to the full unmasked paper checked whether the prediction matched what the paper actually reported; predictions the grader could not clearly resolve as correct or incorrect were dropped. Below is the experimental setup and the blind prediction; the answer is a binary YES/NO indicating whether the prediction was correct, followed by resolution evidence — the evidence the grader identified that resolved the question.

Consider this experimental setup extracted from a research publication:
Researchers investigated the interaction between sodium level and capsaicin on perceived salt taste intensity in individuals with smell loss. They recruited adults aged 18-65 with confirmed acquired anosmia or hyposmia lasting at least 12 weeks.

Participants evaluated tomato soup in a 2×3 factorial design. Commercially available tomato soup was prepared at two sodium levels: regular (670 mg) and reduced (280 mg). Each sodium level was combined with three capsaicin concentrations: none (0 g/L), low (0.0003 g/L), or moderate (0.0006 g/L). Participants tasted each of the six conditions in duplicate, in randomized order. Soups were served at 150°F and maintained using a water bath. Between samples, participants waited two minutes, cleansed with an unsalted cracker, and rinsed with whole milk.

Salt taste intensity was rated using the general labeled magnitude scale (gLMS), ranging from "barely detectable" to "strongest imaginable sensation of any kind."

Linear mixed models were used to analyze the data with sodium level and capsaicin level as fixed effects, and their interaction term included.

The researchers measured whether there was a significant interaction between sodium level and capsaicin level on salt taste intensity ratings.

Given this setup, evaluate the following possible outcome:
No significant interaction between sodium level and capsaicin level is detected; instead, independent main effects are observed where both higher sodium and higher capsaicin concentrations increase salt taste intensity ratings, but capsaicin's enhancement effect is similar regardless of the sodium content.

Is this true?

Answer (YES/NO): YES